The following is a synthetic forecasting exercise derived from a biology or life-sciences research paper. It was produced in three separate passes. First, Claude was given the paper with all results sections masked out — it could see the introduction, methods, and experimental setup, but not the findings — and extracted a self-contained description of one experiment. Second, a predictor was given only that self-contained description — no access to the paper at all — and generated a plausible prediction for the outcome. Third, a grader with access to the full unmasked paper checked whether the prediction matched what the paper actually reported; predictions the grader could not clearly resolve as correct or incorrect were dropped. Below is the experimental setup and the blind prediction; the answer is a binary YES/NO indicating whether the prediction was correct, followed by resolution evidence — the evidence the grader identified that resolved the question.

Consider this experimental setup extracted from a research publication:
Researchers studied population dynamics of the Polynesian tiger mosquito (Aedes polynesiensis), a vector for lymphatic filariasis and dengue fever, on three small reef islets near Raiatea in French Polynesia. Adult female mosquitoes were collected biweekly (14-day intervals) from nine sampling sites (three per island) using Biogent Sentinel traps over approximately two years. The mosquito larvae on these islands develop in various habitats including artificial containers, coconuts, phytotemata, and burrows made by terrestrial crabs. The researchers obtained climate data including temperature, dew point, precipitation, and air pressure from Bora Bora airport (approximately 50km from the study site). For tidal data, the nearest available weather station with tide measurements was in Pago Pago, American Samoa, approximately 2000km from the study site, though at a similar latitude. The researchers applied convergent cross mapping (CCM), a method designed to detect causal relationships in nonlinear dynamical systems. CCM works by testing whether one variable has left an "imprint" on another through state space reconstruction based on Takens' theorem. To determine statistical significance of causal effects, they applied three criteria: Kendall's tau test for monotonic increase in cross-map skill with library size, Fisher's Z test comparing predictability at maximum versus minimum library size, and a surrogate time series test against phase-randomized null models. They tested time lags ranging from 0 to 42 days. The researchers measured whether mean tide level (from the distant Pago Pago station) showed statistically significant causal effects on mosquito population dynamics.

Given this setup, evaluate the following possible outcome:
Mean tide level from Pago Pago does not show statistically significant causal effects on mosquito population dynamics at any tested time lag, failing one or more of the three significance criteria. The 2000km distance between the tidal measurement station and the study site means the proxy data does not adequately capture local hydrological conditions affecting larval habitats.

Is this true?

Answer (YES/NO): NO